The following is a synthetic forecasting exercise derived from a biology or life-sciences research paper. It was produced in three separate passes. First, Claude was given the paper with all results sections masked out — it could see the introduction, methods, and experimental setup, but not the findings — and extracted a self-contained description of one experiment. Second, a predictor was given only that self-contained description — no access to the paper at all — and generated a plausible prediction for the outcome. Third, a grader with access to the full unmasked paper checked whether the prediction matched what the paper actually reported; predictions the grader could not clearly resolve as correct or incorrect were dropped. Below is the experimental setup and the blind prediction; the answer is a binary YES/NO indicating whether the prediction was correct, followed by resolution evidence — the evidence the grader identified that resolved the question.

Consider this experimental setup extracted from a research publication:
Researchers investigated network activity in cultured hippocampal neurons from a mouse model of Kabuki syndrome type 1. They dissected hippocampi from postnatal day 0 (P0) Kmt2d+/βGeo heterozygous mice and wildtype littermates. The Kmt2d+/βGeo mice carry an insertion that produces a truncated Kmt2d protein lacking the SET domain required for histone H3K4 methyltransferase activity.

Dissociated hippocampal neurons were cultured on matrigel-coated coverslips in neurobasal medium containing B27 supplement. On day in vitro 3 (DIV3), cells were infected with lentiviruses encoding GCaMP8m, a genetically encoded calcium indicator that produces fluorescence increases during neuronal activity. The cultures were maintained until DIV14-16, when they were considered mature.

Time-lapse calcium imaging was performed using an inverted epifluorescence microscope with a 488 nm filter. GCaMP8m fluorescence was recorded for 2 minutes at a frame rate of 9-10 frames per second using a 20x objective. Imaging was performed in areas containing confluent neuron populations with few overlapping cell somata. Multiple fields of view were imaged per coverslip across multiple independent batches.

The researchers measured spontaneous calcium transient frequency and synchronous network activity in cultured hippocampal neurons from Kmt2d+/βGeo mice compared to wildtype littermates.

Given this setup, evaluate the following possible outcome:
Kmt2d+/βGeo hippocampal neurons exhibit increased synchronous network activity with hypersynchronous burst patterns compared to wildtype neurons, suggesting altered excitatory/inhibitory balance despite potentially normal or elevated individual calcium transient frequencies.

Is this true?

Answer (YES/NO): NO